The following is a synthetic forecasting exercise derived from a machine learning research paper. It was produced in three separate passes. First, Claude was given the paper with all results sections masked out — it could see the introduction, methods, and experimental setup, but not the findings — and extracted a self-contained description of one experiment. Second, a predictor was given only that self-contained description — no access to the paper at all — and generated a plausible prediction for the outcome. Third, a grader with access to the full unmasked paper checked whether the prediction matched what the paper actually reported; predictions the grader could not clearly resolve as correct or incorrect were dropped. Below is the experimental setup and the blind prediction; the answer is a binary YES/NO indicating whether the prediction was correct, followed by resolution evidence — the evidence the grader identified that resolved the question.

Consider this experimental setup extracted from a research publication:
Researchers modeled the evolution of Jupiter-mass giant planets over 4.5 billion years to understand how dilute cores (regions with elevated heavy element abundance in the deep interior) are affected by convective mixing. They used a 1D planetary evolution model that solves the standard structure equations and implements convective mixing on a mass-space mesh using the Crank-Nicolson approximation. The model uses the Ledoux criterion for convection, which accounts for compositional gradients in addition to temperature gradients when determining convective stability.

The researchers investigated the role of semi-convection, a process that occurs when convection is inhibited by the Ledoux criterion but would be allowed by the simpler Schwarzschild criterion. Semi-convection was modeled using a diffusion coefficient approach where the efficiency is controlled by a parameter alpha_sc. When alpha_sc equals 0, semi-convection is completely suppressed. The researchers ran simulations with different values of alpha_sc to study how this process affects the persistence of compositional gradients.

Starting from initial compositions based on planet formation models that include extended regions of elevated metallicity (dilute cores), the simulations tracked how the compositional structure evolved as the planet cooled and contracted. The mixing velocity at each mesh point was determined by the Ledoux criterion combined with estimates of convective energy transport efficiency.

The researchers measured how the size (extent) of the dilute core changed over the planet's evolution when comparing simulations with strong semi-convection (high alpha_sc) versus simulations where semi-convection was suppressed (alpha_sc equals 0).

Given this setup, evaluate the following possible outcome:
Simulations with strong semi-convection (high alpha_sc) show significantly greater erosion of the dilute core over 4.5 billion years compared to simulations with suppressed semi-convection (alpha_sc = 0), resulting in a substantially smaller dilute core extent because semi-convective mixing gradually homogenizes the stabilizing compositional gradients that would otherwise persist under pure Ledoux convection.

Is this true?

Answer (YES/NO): YES